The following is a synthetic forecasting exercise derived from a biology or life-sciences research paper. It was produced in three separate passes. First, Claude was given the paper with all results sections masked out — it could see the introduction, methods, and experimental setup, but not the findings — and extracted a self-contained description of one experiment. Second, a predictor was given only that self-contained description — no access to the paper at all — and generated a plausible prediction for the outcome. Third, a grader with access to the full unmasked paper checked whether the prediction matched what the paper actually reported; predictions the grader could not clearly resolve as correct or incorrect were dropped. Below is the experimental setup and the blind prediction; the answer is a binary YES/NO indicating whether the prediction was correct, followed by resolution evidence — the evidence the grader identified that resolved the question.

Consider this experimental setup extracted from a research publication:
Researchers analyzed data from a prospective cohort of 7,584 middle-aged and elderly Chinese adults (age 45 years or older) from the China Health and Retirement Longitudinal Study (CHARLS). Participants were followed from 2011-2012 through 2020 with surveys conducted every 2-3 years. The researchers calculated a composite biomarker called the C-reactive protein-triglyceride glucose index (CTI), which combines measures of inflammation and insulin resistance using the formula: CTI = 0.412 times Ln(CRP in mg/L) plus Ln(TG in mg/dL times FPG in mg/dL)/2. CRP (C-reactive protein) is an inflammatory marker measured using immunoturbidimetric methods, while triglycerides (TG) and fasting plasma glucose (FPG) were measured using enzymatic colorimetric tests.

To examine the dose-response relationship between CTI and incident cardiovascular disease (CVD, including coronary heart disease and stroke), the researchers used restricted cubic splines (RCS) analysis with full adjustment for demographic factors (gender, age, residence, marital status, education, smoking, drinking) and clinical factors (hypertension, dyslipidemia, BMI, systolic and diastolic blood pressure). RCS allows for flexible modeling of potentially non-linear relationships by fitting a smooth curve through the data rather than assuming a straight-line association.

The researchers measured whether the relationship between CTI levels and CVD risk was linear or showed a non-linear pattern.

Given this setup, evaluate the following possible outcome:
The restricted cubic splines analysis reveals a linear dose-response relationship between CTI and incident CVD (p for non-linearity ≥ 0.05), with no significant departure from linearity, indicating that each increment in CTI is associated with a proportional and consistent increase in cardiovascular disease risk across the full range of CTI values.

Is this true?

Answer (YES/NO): YES